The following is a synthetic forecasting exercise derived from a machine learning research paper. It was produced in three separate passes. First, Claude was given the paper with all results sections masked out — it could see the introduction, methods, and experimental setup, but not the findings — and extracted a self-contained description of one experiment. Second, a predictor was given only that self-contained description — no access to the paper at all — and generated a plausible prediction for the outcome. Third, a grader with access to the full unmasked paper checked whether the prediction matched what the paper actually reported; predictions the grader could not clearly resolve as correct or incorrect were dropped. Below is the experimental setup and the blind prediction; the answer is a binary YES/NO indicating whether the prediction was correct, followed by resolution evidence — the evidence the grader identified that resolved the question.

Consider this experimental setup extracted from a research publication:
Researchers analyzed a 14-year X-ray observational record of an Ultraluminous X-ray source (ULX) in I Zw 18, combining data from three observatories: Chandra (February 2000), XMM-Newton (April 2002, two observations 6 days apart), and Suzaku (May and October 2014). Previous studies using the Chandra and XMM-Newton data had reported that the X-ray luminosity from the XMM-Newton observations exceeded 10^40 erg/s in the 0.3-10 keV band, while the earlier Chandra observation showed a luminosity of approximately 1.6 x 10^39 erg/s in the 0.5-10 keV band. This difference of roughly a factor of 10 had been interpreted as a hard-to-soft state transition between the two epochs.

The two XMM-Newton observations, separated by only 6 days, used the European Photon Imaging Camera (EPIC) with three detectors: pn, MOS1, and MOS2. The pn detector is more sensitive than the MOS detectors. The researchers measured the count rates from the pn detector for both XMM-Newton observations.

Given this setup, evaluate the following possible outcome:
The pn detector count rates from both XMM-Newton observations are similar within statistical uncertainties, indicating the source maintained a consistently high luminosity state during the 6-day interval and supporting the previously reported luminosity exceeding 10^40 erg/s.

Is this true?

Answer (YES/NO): NO